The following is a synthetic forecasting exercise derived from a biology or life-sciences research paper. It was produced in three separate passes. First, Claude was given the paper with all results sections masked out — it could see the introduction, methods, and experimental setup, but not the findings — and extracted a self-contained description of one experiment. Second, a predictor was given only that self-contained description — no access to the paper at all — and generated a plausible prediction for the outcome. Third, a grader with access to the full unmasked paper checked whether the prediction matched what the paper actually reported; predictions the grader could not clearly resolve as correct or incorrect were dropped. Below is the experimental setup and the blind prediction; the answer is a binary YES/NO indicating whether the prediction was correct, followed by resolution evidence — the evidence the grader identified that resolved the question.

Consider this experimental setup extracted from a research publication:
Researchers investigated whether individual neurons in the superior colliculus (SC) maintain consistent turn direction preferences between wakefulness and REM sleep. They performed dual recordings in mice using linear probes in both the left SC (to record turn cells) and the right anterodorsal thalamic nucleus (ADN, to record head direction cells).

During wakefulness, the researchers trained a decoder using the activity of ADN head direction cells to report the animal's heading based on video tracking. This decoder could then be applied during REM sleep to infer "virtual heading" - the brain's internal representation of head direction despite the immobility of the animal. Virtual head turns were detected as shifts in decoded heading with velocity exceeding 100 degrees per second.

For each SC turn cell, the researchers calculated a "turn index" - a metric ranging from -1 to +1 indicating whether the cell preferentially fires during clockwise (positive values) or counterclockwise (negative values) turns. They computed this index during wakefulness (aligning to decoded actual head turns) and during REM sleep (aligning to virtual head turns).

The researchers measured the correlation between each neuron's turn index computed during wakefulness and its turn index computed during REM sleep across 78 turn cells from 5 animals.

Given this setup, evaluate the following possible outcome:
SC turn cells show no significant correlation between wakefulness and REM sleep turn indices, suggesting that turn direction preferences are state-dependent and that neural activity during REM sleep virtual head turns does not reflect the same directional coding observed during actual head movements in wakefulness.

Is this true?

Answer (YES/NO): NO